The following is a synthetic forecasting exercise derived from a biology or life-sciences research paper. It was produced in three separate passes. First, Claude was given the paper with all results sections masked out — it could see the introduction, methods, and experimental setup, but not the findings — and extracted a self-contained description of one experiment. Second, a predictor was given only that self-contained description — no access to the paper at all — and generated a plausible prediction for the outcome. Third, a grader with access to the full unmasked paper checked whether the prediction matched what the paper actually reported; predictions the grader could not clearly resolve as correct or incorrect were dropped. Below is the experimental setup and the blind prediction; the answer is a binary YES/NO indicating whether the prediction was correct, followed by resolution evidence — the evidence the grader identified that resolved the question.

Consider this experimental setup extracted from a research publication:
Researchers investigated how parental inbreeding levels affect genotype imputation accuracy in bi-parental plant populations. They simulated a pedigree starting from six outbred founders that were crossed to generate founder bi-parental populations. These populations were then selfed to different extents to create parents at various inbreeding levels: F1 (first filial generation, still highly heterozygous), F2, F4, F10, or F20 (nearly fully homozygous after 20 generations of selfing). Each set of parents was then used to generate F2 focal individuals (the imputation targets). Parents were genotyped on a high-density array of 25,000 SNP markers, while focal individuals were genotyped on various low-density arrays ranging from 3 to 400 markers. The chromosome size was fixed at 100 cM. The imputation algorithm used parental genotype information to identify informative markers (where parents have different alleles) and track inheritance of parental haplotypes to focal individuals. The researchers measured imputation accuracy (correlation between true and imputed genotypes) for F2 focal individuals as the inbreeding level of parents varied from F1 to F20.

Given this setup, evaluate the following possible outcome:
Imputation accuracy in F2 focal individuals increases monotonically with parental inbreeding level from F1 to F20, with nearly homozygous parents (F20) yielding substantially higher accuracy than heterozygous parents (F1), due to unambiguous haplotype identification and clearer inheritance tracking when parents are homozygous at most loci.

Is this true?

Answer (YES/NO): NO